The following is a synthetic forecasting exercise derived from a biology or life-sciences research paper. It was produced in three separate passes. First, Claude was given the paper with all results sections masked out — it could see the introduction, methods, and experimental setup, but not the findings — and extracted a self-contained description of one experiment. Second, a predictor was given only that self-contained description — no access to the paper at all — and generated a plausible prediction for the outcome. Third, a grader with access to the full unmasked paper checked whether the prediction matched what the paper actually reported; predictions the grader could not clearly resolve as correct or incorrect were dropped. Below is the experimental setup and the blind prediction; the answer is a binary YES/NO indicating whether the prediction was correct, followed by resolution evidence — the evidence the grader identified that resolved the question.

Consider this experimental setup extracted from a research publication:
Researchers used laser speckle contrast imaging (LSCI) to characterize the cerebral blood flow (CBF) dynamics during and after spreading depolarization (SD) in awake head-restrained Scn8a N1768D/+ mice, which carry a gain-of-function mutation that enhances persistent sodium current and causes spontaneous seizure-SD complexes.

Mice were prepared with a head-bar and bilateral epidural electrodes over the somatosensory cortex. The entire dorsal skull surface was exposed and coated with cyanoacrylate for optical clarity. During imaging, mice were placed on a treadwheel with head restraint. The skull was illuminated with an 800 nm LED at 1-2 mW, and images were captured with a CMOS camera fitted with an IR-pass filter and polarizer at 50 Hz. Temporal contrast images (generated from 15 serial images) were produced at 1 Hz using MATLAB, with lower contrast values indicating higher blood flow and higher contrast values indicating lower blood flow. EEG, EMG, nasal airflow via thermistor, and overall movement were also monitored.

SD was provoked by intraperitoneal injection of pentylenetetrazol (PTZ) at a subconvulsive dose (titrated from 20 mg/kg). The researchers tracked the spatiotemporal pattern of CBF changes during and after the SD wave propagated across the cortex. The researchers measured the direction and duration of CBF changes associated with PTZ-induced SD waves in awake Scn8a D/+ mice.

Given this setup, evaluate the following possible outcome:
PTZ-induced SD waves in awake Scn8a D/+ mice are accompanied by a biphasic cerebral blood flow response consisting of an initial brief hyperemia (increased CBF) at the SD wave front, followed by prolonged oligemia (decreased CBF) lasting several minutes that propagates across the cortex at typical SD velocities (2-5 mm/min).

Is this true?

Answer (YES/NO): NO